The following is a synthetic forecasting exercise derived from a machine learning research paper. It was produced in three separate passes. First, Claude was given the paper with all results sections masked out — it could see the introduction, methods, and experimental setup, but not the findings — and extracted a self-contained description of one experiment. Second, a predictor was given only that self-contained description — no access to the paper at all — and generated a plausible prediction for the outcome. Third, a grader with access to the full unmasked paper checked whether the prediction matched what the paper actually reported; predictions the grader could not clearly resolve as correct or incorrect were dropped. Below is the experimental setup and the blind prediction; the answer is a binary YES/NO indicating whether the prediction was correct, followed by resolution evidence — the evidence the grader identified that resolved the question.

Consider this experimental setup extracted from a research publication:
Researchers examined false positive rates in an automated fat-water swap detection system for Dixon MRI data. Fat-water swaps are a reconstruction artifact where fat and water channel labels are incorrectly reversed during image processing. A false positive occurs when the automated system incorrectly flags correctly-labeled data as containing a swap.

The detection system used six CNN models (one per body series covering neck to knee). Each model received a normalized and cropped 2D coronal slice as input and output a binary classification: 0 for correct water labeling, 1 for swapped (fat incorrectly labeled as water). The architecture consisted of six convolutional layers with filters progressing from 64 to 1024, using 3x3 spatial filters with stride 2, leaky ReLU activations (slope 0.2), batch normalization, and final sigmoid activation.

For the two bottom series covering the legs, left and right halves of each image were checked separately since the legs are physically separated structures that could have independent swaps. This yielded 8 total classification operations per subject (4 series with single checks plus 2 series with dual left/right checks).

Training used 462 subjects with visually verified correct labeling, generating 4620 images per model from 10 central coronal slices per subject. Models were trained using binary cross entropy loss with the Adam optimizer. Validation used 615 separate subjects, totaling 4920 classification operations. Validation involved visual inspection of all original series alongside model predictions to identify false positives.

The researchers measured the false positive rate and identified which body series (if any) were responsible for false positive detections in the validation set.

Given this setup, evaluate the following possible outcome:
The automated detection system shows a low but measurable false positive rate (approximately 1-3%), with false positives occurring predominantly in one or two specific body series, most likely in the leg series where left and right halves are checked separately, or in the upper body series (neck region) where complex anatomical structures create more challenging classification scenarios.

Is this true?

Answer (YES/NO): NO